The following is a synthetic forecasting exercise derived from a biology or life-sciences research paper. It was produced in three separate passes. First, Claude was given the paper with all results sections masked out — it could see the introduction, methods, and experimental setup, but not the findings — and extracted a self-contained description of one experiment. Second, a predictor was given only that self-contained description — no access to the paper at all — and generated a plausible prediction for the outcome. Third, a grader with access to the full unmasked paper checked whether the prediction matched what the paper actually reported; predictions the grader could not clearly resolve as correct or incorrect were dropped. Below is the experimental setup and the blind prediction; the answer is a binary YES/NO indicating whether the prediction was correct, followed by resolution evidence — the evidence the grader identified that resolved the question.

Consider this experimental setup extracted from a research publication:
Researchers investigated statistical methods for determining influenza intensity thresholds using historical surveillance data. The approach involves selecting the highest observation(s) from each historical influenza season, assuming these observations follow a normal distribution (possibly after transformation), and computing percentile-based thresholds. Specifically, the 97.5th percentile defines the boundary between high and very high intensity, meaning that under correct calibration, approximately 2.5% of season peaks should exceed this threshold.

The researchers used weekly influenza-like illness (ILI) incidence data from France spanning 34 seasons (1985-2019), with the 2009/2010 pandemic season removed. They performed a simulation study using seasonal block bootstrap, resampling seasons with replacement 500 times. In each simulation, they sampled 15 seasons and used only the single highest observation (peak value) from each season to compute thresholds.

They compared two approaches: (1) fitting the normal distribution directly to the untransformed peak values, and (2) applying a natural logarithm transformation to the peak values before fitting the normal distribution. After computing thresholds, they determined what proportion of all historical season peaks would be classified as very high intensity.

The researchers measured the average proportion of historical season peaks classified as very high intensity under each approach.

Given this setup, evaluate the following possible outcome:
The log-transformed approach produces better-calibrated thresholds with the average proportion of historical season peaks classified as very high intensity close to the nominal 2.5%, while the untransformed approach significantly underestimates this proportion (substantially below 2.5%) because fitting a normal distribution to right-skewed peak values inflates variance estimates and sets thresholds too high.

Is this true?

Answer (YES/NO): NO